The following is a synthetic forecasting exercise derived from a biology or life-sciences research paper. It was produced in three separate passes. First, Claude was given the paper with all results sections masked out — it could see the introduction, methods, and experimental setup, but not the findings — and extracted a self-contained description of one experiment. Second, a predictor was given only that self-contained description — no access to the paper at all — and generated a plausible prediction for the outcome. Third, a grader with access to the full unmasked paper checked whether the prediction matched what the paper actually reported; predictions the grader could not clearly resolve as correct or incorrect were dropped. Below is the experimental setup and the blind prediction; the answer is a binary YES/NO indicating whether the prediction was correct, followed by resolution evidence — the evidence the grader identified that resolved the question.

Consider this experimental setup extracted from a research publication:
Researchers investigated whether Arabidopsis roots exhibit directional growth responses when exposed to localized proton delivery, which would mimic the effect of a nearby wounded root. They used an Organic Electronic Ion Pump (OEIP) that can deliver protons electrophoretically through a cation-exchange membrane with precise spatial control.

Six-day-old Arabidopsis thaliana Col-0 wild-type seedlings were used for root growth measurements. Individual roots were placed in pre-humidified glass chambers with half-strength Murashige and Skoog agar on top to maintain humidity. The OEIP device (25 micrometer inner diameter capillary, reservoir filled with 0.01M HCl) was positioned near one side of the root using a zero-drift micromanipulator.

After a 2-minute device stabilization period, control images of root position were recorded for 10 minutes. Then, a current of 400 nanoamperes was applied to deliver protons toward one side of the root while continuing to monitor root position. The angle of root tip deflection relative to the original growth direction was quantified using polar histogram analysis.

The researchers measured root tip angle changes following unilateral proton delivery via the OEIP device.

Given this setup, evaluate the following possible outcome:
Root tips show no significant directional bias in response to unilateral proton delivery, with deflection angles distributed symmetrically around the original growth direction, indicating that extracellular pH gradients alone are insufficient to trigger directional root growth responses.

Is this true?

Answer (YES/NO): NO